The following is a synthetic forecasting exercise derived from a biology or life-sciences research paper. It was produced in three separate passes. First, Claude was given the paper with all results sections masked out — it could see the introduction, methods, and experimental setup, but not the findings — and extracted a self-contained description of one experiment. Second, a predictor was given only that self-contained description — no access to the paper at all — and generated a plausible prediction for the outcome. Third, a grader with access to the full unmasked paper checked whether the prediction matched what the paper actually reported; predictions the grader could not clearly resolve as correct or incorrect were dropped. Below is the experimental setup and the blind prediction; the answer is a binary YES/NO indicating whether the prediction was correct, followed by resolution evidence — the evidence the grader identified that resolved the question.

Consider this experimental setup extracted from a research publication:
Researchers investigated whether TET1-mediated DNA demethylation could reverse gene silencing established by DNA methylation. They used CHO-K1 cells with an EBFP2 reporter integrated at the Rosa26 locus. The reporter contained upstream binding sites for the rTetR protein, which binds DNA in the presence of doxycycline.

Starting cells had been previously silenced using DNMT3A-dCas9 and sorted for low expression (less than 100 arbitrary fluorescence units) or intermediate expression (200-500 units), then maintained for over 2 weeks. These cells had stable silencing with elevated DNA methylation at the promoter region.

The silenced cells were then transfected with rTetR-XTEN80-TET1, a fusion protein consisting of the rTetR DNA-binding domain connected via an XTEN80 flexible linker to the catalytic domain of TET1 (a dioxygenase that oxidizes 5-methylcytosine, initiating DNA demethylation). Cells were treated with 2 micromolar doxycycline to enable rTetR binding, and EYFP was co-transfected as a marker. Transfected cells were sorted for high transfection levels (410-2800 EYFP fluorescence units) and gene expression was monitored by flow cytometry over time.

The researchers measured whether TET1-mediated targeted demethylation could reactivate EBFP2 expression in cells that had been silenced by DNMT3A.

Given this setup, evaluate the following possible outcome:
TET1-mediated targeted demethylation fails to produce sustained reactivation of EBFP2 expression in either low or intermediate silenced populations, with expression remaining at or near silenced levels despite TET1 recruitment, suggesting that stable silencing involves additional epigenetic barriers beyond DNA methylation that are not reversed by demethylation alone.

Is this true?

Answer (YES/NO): NO